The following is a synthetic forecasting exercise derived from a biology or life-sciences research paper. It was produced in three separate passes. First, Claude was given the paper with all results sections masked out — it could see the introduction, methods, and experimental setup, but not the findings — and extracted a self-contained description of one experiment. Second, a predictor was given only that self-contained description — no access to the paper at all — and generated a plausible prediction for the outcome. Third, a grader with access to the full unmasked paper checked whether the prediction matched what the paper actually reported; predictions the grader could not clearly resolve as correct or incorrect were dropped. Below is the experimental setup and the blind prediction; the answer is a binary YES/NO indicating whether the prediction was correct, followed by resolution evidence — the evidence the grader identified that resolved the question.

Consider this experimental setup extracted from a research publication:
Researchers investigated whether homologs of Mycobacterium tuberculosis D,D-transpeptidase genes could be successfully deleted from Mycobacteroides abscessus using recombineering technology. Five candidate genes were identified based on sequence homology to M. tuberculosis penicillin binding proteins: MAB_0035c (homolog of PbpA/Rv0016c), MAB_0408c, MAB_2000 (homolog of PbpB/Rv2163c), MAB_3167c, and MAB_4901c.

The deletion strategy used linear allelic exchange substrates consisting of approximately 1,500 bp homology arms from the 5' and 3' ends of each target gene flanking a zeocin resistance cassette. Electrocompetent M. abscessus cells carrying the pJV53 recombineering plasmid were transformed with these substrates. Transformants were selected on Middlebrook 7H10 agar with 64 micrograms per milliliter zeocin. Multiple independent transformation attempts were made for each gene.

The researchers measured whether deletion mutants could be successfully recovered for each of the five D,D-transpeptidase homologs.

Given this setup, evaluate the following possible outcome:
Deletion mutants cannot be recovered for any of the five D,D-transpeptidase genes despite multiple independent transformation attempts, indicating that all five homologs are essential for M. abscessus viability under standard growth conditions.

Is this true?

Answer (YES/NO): NO